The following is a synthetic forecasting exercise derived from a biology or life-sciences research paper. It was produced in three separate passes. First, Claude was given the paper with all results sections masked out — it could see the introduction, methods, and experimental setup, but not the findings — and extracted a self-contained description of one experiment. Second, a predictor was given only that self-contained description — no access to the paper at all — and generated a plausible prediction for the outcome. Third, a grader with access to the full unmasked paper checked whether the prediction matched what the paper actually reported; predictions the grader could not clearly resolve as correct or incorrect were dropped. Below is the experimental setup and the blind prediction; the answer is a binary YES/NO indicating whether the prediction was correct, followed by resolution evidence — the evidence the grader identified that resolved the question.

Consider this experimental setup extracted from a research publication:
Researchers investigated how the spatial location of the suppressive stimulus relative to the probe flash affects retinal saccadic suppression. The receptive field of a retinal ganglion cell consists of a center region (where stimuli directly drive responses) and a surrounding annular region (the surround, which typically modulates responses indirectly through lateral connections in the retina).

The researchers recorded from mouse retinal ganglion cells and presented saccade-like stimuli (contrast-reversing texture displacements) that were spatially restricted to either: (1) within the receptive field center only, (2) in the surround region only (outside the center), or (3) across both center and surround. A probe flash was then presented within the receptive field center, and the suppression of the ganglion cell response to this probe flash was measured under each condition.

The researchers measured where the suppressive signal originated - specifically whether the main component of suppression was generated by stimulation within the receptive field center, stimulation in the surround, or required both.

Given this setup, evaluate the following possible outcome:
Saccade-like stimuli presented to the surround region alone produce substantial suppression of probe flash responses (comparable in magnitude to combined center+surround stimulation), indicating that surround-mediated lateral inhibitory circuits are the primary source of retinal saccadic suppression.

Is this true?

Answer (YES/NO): NO